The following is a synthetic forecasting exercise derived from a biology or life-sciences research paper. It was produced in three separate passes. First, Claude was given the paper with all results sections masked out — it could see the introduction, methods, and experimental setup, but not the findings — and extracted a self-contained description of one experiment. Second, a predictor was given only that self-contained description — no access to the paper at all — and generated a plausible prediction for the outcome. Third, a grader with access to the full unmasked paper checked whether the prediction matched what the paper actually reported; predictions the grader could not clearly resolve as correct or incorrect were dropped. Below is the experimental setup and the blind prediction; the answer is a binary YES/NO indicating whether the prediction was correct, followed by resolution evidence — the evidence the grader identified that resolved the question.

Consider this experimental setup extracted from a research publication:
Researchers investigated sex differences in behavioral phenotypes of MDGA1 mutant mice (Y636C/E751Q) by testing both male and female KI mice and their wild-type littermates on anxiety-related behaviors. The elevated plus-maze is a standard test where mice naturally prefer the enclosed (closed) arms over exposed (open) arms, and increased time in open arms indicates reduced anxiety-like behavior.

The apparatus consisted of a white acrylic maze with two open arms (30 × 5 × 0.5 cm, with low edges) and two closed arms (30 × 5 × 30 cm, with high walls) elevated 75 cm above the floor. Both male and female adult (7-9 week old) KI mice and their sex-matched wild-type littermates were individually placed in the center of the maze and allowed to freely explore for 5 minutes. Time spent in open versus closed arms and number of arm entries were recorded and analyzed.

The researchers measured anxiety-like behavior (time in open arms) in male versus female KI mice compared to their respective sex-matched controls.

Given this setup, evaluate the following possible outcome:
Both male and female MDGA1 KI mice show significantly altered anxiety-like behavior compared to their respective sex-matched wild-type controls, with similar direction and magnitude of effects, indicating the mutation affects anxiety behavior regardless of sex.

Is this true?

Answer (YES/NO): NO